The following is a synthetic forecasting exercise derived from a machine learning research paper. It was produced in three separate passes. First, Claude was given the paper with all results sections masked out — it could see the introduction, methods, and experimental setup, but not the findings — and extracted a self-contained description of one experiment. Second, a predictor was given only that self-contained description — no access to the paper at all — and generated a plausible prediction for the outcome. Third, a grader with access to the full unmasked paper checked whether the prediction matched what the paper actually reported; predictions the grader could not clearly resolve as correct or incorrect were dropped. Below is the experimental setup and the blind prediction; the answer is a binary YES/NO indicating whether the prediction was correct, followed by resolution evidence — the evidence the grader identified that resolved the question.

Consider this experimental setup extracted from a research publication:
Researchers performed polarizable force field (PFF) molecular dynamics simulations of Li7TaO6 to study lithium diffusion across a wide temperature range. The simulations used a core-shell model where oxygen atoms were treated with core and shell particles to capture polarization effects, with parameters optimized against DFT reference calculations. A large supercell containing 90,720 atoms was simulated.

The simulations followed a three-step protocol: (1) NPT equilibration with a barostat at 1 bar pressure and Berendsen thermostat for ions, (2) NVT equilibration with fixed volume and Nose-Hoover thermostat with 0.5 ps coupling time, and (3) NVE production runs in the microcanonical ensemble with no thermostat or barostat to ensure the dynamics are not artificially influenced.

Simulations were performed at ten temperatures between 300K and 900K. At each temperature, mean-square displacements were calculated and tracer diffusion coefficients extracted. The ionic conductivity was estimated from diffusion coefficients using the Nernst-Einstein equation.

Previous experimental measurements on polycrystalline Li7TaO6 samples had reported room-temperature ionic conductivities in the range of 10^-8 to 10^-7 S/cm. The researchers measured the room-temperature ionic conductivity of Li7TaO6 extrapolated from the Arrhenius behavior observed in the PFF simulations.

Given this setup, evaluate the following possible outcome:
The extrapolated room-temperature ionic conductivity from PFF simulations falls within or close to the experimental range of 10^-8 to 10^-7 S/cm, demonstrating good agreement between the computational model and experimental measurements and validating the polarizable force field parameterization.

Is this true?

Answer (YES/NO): NO